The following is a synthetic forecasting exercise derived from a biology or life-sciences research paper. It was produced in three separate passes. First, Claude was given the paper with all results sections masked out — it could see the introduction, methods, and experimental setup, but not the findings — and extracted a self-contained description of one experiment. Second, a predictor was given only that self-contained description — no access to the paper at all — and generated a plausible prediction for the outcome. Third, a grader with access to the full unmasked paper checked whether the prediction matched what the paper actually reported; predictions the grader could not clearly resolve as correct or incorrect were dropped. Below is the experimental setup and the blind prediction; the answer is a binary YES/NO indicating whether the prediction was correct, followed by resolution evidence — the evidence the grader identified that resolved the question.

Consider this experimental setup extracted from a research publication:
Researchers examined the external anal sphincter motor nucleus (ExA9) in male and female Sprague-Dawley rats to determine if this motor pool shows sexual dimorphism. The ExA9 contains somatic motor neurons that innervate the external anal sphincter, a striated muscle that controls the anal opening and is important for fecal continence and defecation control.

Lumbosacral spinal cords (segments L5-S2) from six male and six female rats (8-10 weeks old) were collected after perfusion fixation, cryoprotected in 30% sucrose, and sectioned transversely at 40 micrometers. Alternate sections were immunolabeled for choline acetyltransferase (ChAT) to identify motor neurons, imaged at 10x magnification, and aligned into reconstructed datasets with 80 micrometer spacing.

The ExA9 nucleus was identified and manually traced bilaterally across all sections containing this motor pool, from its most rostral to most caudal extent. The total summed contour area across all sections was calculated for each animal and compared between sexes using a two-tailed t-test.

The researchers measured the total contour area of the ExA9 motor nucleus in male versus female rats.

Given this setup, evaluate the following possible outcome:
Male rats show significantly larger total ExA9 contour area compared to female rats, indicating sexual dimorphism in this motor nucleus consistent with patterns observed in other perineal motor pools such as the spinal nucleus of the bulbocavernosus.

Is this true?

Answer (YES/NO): YES